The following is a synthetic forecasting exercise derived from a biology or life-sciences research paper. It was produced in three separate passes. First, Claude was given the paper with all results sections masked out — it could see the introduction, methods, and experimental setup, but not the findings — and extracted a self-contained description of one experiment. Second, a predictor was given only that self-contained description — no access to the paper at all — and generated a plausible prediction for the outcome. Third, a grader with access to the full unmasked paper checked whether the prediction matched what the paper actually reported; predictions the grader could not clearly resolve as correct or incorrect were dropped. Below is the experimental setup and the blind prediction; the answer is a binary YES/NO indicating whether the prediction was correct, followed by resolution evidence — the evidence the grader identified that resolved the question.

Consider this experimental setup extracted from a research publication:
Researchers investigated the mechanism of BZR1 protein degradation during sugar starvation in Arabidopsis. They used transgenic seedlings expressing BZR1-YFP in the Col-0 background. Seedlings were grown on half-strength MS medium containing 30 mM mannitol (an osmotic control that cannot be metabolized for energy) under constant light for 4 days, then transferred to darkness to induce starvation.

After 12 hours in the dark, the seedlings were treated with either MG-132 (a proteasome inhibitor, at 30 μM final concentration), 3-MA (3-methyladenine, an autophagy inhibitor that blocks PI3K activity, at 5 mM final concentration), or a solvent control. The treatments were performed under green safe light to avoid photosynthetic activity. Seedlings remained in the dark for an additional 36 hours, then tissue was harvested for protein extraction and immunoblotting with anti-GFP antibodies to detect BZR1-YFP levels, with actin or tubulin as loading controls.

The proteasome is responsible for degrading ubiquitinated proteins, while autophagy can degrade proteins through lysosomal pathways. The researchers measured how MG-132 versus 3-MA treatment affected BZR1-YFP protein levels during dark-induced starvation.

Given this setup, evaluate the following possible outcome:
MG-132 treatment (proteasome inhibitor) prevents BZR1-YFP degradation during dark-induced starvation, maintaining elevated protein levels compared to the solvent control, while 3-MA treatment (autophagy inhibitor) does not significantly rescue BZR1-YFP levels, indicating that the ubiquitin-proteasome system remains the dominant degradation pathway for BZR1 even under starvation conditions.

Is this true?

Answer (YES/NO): NO